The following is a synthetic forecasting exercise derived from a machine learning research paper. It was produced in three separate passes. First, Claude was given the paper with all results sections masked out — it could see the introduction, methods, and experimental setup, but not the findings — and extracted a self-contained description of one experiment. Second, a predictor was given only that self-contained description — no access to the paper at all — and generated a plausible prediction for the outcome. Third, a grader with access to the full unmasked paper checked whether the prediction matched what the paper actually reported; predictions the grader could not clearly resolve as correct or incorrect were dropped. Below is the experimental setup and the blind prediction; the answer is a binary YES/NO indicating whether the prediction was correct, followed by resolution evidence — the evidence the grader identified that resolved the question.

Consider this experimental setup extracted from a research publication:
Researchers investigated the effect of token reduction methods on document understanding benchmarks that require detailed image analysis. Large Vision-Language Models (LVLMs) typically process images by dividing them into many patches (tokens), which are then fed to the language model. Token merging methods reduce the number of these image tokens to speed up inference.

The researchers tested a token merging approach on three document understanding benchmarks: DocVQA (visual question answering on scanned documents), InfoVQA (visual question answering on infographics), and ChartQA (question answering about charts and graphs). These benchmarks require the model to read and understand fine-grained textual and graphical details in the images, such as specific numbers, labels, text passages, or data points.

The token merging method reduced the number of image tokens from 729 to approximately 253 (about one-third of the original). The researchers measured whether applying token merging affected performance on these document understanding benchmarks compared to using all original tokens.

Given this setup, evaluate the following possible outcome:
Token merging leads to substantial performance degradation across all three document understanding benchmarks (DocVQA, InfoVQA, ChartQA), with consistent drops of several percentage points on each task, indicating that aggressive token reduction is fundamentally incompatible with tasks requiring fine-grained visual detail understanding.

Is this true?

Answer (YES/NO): YES